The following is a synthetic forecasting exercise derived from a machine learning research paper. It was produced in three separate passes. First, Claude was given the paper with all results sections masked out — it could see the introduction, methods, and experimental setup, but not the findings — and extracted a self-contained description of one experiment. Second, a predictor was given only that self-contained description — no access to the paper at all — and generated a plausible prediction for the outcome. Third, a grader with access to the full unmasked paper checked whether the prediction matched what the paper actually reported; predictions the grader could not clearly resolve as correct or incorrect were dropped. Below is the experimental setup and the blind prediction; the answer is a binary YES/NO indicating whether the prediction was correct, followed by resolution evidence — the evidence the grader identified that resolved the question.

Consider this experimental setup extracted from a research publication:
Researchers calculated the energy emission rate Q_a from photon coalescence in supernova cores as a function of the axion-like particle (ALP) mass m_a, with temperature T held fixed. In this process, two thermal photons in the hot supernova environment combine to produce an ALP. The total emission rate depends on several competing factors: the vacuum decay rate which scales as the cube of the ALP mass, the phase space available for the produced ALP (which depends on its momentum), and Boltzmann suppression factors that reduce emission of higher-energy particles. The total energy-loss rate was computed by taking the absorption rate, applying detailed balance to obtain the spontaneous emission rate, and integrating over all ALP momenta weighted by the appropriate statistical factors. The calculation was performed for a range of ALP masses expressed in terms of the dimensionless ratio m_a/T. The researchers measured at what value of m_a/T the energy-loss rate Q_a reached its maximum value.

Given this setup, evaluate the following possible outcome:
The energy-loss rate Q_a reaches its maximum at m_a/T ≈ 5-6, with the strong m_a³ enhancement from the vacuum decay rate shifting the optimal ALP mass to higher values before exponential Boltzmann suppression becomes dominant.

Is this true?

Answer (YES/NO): YES